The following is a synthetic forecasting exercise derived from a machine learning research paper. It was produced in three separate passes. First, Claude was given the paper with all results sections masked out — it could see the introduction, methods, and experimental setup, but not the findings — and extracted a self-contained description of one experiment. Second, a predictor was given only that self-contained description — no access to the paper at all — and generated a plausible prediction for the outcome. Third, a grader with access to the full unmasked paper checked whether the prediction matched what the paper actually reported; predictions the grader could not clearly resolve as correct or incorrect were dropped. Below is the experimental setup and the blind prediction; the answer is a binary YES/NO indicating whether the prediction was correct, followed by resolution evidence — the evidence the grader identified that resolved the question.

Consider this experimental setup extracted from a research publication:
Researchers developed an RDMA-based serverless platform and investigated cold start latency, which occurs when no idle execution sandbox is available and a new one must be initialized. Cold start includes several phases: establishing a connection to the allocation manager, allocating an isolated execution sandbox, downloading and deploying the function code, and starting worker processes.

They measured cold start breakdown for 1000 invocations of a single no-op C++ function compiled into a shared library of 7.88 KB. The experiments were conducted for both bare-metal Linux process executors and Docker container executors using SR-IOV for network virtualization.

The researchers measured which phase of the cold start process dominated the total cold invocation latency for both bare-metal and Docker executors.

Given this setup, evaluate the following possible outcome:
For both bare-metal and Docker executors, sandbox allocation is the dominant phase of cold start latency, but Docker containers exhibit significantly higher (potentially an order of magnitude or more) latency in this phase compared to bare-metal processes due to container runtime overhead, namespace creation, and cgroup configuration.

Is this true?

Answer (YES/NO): YES